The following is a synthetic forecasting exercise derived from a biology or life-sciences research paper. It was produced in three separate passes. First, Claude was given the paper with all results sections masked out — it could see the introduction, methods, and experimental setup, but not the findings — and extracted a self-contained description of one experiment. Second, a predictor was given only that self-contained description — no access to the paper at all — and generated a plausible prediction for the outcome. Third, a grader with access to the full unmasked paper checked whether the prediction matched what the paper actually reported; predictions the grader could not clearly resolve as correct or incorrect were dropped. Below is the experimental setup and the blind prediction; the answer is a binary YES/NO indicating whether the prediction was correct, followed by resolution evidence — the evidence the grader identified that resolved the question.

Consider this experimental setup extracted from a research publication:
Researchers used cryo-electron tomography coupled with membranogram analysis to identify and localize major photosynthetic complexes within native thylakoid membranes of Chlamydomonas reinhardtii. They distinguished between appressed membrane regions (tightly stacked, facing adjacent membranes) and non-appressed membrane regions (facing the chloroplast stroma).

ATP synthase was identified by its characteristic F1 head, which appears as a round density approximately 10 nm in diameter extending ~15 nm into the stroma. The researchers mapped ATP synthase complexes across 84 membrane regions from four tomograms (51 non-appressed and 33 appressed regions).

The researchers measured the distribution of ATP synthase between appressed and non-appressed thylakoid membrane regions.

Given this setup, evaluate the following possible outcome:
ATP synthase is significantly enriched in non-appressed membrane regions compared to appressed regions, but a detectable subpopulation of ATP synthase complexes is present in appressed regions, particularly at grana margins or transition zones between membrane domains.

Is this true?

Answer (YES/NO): NO